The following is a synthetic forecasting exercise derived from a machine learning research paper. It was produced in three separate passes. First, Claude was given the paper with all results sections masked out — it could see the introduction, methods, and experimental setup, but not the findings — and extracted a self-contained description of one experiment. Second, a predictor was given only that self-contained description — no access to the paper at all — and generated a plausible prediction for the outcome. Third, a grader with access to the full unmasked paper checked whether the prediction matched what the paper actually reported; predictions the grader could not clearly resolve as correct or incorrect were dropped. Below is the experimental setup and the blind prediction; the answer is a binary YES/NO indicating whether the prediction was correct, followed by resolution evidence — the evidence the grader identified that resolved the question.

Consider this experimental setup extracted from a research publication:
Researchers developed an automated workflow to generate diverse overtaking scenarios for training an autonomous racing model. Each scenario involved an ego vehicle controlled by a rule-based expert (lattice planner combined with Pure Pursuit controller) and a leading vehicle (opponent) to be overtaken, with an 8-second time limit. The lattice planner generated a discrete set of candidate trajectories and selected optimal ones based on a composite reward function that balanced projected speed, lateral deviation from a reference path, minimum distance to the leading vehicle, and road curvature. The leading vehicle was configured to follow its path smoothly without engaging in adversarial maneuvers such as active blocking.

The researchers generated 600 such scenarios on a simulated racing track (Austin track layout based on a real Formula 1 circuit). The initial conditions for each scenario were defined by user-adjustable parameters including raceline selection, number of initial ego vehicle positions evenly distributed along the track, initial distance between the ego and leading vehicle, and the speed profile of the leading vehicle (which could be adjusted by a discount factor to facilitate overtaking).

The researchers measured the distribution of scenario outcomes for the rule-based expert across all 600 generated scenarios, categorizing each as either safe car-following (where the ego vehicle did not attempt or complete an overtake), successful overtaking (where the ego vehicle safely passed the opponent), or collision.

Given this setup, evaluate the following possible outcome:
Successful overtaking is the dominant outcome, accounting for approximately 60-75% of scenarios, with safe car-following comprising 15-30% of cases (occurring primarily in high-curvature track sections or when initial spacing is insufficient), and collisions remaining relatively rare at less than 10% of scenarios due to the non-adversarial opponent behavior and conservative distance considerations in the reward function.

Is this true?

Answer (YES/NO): NO